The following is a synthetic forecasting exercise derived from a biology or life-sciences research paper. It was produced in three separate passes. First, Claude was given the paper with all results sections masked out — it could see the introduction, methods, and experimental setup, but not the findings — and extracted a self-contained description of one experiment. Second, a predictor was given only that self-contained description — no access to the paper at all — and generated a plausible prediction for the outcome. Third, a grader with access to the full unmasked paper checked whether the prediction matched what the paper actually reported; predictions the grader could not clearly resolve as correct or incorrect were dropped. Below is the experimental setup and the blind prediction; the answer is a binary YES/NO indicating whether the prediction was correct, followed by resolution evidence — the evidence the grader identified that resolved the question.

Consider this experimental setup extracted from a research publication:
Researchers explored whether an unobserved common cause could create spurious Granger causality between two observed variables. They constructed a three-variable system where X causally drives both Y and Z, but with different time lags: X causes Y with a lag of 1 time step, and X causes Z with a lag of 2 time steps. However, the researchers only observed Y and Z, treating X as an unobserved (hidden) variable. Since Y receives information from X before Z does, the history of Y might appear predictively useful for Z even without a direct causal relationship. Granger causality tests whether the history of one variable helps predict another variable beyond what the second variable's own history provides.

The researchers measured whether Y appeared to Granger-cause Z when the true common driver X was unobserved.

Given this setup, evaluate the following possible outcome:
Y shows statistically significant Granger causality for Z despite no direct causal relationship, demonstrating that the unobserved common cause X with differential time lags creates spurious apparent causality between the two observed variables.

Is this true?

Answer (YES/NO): YES